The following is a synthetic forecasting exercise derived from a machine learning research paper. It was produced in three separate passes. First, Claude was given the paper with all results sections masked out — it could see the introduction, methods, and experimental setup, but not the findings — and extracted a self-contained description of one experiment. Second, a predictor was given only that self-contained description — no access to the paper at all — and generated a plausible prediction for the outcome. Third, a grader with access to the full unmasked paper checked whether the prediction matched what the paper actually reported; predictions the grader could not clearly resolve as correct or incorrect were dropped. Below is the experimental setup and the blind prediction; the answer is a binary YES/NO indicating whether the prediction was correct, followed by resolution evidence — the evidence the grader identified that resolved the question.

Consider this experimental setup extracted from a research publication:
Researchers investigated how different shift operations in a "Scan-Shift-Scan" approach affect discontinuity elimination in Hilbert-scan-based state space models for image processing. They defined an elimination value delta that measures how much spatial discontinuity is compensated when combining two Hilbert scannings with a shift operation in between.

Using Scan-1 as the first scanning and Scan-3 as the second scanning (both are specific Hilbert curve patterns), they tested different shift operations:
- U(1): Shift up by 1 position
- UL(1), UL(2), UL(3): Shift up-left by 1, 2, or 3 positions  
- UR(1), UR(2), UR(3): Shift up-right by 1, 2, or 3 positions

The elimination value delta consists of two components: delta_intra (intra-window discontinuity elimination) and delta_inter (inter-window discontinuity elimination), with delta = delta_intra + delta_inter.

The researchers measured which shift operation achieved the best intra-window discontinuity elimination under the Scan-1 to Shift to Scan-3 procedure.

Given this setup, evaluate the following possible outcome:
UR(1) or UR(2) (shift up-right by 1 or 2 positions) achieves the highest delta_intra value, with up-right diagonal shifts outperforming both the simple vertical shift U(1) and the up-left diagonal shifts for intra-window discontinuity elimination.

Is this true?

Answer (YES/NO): NO